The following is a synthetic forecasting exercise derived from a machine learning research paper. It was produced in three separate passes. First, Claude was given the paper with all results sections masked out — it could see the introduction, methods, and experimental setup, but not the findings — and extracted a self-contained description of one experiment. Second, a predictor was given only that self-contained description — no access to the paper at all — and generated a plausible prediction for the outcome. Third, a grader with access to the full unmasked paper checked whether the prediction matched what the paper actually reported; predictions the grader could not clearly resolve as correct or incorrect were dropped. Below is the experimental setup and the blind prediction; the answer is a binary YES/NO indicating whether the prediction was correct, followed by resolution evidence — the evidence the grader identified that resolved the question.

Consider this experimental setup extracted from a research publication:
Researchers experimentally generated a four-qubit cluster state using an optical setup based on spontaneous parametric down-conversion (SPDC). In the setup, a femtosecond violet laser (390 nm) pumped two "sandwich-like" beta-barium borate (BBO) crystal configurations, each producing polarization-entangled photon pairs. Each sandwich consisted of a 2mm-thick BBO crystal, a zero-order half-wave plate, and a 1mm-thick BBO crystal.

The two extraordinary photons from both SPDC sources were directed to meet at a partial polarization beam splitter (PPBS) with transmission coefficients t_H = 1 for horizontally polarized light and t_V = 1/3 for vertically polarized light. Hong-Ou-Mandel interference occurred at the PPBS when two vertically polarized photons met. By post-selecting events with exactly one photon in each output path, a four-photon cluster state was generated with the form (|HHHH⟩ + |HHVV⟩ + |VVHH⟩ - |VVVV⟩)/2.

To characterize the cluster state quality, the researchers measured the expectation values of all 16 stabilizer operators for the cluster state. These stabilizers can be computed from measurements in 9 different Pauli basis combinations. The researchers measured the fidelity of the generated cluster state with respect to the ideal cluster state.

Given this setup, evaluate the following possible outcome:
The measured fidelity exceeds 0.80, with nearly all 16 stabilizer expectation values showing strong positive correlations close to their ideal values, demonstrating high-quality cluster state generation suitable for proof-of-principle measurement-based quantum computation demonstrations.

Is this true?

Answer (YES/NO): YES